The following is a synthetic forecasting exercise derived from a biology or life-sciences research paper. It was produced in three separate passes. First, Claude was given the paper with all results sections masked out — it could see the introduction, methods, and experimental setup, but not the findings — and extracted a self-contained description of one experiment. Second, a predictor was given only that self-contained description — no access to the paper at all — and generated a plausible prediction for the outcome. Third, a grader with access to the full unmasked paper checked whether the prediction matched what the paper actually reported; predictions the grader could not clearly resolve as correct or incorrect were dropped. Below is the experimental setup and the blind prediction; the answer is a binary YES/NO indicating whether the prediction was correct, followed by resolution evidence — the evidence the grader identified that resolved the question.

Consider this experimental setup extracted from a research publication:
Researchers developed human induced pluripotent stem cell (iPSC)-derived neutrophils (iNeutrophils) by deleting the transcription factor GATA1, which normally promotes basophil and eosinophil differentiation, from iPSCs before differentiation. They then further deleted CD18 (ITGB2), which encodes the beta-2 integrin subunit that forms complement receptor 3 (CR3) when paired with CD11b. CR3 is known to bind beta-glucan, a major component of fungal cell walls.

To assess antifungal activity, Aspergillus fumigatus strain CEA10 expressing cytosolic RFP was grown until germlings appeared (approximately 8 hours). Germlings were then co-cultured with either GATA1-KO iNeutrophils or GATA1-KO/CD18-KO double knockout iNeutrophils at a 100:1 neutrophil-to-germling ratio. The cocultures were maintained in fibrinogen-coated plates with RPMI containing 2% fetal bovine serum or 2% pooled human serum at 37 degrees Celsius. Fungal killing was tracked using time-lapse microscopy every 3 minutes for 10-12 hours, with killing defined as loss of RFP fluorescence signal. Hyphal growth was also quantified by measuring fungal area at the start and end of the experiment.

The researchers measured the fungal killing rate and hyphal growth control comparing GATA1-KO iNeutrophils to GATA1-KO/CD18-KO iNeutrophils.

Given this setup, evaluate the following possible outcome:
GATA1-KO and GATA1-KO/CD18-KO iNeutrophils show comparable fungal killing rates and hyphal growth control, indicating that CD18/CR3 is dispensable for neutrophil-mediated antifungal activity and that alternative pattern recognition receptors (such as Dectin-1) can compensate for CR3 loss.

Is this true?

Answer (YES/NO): NO